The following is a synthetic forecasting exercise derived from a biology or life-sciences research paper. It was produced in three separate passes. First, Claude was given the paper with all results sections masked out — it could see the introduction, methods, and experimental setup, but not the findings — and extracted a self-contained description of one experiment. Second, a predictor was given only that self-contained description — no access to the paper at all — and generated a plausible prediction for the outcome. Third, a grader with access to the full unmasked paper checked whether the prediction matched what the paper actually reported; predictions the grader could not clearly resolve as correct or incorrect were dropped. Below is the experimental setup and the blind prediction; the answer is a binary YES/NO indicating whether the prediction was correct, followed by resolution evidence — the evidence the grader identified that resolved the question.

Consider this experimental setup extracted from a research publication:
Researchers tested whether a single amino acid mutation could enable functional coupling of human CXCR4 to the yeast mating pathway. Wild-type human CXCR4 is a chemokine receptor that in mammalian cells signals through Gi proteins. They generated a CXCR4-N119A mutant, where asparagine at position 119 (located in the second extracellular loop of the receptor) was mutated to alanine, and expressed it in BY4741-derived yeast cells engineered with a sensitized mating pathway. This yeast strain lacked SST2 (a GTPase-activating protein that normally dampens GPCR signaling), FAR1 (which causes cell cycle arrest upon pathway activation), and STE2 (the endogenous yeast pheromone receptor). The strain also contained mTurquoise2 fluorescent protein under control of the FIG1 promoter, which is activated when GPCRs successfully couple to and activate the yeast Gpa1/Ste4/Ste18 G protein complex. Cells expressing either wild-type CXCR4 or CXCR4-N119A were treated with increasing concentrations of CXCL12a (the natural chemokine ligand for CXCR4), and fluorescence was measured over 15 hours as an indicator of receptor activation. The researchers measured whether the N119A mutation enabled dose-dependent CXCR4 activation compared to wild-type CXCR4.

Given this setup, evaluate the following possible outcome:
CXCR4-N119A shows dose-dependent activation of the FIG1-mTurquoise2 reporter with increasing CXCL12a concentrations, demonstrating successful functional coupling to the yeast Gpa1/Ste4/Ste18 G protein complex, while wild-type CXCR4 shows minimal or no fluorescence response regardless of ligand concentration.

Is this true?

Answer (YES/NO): YES